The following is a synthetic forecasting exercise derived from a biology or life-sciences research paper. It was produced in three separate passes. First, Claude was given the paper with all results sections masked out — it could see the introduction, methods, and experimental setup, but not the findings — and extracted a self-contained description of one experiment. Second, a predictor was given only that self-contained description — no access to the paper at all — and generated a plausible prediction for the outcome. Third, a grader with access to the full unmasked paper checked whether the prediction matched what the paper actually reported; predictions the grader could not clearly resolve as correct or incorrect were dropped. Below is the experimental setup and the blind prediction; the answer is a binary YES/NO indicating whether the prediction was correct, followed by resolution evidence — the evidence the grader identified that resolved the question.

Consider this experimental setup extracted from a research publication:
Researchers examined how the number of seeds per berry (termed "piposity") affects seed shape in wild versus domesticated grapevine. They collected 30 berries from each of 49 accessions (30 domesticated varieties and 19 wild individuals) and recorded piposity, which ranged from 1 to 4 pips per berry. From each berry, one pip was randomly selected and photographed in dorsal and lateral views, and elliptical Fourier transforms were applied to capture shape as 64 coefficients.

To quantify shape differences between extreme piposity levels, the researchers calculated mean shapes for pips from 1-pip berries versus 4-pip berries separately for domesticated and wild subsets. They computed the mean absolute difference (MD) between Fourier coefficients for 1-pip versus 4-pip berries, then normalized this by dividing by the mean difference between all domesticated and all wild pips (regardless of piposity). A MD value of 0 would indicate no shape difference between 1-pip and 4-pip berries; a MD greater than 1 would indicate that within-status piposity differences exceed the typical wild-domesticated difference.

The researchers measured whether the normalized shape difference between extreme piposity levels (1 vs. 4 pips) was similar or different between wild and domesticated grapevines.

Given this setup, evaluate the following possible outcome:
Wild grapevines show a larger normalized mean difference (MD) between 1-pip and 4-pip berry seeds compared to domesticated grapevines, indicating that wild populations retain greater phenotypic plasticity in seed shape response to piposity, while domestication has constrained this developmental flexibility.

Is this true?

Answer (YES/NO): YES